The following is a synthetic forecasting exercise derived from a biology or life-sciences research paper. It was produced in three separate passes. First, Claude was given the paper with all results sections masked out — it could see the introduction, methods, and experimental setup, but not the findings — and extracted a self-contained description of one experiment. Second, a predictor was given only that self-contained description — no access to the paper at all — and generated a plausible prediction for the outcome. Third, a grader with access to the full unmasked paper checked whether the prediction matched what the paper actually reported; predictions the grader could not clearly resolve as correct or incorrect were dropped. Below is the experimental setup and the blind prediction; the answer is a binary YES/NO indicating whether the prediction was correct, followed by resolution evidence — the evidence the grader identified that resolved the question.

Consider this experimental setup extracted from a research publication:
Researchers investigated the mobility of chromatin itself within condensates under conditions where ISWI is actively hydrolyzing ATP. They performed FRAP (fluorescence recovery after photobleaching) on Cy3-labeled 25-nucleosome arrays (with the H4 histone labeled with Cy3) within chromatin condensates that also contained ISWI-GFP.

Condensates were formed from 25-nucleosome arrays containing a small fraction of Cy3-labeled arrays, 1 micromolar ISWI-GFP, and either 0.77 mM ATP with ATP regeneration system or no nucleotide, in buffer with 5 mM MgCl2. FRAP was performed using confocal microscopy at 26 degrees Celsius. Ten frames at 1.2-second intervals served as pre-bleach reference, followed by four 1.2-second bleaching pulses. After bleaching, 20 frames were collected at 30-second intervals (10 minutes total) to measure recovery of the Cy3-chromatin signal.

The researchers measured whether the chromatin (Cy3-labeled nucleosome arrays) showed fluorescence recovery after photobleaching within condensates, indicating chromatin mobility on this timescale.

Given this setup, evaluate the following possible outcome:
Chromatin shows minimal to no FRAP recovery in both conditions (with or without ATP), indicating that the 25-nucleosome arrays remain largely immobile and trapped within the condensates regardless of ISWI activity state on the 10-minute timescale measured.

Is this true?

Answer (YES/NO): YES